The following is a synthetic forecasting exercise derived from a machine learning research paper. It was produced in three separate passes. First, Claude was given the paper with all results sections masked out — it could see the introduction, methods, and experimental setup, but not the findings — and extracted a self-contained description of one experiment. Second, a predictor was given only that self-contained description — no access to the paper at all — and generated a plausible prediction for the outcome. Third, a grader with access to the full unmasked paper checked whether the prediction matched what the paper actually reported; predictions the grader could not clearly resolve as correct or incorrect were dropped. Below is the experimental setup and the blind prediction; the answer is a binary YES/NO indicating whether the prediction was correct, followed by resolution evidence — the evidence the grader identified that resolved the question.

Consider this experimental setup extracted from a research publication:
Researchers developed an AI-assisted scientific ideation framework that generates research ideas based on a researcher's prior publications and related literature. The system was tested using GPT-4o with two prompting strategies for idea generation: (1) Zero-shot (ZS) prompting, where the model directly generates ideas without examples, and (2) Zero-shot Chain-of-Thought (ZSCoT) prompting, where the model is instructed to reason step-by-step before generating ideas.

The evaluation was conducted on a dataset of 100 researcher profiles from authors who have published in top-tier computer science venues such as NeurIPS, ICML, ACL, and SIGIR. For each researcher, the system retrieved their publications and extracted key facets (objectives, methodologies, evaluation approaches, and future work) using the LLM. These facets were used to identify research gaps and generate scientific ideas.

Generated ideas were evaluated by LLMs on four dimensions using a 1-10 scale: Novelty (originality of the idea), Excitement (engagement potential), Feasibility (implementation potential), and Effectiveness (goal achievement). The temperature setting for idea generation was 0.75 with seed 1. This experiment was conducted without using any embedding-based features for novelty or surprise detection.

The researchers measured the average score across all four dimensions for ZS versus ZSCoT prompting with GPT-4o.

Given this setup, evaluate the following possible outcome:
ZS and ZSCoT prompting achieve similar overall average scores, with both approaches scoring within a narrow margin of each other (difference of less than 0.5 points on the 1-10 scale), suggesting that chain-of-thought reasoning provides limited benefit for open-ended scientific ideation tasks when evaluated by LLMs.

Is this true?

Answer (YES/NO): YES